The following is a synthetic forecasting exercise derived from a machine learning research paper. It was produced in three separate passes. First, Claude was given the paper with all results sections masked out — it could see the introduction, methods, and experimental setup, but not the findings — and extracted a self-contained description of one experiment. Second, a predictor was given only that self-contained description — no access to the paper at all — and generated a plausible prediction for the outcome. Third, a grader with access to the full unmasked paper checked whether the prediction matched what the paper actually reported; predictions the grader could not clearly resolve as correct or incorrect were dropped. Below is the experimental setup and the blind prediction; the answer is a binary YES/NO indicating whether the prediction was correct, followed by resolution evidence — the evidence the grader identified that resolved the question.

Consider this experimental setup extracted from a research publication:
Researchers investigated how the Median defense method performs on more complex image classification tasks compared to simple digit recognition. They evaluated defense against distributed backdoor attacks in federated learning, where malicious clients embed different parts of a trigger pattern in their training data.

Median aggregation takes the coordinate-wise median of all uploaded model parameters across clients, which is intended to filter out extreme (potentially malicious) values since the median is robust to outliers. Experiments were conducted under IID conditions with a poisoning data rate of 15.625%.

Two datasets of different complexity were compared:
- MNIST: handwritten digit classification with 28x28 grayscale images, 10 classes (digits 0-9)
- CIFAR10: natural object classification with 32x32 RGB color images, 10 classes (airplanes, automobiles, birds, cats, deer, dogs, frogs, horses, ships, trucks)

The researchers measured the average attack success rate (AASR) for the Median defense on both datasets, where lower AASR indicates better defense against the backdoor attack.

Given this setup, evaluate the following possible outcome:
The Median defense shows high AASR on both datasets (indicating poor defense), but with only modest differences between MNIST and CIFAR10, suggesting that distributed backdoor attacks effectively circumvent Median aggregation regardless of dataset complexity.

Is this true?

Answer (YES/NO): NO